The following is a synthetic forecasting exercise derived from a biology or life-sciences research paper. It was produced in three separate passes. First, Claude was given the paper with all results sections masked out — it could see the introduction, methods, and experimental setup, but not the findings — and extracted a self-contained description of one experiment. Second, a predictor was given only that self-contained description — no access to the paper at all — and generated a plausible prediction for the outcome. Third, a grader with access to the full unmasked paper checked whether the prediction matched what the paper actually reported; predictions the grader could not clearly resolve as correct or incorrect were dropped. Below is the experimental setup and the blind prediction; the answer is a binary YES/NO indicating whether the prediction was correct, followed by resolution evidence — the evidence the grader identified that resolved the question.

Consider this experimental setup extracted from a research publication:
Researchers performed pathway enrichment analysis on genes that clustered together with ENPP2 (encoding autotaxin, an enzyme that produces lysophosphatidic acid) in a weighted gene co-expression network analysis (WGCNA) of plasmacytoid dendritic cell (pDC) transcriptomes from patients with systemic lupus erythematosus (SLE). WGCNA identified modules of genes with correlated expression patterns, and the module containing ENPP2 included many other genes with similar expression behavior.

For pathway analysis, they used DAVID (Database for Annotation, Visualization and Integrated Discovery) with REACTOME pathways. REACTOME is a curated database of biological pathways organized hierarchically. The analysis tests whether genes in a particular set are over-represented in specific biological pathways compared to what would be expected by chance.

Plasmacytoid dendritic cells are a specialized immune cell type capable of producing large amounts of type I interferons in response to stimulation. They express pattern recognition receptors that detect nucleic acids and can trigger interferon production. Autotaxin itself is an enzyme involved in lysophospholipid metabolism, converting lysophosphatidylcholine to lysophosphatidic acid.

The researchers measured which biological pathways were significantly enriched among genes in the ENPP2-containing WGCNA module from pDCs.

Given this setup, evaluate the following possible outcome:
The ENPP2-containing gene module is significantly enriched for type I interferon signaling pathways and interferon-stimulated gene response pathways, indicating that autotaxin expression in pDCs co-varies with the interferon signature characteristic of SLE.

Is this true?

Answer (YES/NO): YES